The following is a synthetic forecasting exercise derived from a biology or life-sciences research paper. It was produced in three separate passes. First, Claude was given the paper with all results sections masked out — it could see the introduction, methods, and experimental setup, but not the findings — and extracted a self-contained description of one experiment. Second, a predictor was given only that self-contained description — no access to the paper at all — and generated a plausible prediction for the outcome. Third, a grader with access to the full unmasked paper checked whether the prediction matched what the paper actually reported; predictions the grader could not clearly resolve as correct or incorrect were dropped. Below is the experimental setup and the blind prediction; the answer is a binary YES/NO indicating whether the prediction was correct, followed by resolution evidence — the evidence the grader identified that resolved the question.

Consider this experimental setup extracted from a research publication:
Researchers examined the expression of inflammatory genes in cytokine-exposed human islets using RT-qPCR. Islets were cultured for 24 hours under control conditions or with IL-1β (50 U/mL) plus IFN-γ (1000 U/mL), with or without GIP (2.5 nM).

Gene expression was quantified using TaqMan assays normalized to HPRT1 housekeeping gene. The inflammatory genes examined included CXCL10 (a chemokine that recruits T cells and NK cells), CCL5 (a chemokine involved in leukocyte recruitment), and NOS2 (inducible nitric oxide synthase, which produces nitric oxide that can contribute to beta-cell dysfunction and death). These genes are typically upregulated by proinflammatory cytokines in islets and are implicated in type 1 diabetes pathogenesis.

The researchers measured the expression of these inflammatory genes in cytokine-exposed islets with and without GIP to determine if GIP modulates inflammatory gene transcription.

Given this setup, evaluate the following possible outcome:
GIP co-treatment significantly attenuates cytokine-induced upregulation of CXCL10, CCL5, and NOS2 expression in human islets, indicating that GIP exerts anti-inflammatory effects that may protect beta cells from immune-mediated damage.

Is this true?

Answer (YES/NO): NO